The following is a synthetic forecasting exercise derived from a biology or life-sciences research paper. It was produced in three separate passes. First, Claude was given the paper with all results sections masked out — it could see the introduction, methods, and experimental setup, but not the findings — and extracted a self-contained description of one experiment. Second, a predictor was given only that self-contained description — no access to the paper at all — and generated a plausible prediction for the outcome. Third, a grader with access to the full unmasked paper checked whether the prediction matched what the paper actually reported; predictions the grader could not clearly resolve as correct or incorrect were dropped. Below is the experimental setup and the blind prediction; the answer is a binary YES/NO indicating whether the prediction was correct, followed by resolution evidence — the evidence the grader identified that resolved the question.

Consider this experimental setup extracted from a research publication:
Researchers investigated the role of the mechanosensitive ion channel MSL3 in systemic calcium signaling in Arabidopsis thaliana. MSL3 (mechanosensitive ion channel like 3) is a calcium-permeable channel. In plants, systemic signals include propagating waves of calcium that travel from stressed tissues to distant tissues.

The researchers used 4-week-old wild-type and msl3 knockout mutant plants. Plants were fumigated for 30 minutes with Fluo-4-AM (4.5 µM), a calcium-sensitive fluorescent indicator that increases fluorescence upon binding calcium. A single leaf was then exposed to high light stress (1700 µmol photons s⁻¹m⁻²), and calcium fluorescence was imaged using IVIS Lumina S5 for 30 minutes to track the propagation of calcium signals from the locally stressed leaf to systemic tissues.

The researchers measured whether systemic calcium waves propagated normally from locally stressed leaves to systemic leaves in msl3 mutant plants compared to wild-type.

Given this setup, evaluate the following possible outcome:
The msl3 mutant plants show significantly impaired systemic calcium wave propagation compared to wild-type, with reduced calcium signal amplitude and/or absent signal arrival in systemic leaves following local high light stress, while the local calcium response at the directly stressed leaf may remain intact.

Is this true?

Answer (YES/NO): NO